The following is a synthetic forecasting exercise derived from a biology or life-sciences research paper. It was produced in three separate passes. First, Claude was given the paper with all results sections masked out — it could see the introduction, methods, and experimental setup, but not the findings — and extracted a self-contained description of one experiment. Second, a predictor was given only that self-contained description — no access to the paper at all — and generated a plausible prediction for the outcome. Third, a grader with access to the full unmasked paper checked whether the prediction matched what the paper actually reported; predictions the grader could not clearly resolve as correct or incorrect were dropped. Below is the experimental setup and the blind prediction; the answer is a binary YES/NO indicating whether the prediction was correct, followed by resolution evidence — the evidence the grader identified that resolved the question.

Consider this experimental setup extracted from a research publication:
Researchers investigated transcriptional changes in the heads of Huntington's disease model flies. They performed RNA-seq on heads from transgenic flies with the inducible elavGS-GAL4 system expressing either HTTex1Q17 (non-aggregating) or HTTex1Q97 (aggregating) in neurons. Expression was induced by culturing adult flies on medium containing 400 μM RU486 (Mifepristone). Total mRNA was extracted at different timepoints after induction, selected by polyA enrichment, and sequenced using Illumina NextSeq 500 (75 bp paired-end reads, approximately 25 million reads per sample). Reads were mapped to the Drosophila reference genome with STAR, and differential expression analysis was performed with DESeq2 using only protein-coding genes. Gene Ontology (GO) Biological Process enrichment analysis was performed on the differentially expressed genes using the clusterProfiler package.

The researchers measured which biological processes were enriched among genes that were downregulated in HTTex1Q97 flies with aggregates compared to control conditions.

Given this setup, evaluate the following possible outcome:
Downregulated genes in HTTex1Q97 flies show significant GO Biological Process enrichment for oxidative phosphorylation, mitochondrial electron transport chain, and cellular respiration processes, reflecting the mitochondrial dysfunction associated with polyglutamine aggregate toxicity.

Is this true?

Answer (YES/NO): NO